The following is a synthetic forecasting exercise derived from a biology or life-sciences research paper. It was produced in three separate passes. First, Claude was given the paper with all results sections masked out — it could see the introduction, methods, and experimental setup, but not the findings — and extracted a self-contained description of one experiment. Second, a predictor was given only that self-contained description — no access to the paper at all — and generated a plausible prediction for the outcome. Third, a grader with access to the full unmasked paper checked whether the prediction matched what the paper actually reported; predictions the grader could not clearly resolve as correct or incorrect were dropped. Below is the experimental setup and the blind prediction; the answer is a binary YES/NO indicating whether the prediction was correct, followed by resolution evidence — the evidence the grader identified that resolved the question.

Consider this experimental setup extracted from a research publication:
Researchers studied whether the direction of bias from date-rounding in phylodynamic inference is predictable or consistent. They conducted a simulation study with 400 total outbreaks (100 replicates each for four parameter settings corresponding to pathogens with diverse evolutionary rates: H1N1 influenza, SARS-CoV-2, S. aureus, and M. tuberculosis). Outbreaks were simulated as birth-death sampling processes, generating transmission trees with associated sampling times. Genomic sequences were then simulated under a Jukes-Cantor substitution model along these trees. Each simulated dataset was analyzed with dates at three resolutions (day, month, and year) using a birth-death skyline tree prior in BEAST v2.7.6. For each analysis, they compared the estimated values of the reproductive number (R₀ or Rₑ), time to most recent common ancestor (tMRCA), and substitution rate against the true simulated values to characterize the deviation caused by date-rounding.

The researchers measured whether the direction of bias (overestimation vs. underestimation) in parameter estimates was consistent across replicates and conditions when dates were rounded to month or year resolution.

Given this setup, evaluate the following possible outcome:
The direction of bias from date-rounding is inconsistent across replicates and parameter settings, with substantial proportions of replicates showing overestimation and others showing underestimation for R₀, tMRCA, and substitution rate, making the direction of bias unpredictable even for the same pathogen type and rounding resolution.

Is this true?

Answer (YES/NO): YES